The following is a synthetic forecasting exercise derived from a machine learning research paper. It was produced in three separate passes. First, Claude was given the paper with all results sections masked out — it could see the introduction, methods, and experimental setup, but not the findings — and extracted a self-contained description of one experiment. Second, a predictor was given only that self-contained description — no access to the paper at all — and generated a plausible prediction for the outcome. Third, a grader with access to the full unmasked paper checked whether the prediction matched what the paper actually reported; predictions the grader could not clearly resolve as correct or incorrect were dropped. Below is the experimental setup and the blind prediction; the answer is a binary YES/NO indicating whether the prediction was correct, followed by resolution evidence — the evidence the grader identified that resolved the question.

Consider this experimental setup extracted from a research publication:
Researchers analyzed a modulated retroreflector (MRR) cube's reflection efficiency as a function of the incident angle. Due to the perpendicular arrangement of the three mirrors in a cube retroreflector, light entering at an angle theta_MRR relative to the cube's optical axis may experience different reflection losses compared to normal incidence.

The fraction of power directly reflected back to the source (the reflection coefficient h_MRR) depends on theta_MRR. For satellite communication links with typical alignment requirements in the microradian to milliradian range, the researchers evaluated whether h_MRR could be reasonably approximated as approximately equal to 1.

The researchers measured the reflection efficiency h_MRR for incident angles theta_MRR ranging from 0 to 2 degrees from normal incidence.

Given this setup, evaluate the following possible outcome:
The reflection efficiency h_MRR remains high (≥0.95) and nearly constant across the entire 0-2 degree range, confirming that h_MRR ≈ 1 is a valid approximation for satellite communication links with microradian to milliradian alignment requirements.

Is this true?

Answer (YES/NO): NO